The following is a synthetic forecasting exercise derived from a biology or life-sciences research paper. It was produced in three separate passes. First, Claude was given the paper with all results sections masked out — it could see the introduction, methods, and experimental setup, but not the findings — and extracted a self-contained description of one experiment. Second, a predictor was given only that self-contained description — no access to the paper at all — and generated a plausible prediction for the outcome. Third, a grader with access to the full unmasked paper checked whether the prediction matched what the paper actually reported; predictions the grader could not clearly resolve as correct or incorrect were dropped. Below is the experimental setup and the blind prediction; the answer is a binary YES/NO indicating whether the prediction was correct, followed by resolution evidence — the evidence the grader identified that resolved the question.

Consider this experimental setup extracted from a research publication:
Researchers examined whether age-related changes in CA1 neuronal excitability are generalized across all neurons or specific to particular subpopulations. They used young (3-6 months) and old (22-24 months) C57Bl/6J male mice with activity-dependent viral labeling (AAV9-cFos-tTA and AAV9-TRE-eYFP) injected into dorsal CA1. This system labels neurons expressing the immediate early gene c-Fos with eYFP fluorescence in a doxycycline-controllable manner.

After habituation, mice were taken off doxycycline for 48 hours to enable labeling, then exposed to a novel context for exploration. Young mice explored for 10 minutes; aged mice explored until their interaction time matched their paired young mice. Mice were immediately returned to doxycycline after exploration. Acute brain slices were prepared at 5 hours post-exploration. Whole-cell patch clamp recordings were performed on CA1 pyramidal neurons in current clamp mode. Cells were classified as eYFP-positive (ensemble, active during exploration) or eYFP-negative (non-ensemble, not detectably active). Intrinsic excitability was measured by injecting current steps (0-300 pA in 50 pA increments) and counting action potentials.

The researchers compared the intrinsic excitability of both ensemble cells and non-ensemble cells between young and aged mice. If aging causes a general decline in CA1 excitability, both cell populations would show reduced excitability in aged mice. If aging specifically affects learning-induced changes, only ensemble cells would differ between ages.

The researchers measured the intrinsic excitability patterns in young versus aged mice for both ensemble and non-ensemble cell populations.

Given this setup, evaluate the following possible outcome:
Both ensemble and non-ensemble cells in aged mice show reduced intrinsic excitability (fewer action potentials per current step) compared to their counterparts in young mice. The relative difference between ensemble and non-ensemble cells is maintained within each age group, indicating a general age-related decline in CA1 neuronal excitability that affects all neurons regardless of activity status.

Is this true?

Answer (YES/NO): NO